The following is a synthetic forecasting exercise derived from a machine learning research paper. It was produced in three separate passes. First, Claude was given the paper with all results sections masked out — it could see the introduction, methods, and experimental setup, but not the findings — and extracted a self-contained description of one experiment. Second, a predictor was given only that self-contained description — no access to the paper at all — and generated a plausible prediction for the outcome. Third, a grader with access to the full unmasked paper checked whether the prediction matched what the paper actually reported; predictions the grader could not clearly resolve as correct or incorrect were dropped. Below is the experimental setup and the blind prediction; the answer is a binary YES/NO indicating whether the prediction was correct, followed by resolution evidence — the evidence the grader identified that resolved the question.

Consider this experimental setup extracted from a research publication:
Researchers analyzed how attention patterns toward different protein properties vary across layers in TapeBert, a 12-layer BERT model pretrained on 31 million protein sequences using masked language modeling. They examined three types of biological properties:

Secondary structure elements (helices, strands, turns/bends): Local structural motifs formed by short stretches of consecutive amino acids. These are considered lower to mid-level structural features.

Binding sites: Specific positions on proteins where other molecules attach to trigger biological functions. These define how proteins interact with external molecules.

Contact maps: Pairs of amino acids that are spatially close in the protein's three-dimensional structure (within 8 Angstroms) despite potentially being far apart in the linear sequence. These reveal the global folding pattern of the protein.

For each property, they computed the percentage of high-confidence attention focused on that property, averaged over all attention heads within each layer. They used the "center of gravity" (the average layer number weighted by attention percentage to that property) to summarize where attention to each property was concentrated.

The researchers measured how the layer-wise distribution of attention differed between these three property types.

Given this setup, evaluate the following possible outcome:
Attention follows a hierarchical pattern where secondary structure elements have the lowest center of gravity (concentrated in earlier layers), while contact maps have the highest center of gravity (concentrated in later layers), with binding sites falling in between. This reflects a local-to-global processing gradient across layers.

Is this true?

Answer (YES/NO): YES